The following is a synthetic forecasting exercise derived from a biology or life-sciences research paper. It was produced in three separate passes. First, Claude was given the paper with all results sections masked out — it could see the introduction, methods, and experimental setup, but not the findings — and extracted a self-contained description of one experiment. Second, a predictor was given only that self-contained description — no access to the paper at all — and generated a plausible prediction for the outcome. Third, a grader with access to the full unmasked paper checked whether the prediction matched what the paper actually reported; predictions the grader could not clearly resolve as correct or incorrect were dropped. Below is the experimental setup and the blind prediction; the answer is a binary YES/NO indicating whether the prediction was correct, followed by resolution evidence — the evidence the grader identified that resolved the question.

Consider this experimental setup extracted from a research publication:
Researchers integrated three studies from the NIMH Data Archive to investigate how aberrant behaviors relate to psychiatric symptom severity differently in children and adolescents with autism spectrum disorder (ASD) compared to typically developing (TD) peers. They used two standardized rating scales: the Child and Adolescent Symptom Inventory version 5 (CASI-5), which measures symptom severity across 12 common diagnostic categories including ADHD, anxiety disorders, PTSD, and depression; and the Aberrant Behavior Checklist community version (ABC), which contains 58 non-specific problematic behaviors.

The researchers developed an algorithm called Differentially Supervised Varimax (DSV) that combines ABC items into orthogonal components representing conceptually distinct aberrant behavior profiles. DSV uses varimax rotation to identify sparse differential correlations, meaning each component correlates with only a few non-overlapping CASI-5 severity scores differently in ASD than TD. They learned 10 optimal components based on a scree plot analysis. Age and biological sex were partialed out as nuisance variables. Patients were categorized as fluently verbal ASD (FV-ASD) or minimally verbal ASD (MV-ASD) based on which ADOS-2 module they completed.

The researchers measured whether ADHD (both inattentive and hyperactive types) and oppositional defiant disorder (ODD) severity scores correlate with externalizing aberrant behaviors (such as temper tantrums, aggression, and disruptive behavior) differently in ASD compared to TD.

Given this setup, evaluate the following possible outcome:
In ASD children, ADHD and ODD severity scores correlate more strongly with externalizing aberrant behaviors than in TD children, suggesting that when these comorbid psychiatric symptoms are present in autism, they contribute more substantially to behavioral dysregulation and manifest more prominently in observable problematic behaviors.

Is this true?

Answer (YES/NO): YES